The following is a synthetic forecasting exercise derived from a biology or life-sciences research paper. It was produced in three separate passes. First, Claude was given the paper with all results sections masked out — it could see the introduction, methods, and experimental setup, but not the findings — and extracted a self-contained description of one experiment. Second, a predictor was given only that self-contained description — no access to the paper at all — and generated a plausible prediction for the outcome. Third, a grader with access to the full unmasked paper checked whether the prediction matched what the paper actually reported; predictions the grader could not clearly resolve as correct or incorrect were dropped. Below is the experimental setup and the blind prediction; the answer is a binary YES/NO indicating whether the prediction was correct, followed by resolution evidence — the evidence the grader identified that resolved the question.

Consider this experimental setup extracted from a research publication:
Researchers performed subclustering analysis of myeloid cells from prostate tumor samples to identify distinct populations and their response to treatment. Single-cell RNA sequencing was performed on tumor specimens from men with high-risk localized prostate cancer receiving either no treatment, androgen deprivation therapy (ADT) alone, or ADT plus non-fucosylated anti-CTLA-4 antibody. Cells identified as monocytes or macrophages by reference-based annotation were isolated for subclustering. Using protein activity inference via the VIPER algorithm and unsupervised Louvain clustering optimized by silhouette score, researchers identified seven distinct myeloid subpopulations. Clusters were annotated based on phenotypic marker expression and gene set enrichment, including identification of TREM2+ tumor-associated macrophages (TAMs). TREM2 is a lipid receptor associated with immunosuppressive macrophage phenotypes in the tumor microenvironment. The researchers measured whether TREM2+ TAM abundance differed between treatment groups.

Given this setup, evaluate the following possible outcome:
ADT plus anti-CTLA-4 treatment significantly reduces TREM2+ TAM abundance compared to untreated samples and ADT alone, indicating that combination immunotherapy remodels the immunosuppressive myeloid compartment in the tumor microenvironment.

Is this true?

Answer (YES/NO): NO